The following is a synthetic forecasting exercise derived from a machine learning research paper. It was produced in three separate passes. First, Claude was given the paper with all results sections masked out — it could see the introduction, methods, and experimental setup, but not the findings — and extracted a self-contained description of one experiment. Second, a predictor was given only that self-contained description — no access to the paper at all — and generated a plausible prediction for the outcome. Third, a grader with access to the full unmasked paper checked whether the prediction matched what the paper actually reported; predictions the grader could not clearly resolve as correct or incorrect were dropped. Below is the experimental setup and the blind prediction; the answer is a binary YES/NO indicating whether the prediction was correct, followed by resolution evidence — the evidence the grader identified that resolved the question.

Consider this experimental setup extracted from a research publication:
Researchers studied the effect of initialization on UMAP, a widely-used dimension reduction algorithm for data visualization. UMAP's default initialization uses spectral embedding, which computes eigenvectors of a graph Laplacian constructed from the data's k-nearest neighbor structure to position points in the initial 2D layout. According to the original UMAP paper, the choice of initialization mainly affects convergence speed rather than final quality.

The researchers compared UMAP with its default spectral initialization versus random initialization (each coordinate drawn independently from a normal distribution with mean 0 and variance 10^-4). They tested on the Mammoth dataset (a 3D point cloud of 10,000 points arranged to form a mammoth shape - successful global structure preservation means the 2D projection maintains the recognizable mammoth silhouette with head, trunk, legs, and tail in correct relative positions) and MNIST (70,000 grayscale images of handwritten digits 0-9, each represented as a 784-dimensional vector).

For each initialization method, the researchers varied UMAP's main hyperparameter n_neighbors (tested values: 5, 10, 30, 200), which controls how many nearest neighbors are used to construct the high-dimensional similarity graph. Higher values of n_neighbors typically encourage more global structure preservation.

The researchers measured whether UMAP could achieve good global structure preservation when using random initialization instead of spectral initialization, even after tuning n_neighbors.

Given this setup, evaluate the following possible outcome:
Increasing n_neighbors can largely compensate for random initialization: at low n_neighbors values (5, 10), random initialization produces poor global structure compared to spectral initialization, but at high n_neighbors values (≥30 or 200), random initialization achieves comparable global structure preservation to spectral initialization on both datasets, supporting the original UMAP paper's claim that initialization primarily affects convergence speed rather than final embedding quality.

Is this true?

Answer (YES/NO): NO